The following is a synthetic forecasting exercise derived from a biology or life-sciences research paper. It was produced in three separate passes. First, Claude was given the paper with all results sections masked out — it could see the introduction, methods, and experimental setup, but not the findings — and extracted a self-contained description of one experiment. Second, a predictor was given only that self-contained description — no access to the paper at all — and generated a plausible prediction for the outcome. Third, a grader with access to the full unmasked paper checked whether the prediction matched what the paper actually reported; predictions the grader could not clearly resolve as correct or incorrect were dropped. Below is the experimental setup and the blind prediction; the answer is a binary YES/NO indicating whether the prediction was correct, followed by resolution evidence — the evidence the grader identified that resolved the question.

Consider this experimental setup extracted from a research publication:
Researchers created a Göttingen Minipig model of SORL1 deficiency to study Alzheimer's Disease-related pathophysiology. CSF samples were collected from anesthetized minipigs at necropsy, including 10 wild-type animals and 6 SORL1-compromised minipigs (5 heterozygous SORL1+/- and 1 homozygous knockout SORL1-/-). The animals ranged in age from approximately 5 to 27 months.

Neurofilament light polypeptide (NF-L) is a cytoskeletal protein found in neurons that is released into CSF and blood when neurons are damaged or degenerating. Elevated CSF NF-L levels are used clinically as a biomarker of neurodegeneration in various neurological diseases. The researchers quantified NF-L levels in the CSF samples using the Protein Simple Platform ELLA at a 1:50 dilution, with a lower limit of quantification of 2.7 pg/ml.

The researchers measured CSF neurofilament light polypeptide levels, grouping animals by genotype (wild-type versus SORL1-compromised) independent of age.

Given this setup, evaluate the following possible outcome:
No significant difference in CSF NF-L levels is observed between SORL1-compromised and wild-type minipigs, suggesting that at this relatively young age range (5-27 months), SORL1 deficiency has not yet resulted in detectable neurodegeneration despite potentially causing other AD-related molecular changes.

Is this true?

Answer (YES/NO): YES